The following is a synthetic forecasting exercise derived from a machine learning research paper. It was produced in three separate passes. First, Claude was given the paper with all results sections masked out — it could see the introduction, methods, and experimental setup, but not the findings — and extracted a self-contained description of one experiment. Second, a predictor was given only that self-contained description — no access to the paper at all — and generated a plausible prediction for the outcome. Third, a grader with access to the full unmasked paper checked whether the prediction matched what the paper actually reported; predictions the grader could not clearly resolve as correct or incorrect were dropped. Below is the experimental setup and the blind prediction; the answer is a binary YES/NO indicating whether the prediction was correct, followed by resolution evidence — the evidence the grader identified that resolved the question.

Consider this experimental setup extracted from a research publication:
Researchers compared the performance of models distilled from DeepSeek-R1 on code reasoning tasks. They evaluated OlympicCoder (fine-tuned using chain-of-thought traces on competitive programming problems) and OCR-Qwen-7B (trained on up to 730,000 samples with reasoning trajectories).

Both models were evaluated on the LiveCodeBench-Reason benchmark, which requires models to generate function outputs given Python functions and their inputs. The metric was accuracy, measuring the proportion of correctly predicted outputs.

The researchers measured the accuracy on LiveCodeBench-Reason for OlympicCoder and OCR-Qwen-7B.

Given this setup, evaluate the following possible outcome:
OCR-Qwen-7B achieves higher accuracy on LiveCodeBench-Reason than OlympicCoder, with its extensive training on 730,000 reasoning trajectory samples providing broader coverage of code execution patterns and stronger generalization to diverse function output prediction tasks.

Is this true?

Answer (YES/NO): NO